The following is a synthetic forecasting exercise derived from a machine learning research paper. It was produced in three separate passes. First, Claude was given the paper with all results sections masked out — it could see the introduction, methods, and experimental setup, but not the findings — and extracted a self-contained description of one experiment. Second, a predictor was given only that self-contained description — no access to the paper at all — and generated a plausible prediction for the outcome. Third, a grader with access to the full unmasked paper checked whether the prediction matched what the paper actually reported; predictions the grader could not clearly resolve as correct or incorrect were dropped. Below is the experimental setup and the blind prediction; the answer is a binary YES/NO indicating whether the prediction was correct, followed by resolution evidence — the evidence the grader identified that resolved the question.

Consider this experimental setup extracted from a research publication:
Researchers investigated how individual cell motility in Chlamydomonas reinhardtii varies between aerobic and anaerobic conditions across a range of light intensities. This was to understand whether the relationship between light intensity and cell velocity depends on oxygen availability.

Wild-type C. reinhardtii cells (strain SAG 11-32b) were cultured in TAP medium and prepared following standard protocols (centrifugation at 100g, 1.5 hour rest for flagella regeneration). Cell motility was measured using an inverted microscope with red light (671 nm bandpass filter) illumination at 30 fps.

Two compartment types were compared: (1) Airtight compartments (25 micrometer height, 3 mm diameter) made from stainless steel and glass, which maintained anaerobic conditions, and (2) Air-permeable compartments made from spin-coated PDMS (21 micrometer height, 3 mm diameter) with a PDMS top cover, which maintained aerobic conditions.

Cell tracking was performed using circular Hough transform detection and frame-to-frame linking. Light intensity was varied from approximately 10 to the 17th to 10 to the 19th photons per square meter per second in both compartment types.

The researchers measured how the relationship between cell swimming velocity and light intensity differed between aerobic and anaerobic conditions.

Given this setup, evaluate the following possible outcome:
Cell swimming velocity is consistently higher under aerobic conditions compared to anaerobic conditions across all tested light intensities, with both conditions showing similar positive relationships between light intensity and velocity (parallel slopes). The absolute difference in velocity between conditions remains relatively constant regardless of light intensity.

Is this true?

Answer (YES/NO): NO